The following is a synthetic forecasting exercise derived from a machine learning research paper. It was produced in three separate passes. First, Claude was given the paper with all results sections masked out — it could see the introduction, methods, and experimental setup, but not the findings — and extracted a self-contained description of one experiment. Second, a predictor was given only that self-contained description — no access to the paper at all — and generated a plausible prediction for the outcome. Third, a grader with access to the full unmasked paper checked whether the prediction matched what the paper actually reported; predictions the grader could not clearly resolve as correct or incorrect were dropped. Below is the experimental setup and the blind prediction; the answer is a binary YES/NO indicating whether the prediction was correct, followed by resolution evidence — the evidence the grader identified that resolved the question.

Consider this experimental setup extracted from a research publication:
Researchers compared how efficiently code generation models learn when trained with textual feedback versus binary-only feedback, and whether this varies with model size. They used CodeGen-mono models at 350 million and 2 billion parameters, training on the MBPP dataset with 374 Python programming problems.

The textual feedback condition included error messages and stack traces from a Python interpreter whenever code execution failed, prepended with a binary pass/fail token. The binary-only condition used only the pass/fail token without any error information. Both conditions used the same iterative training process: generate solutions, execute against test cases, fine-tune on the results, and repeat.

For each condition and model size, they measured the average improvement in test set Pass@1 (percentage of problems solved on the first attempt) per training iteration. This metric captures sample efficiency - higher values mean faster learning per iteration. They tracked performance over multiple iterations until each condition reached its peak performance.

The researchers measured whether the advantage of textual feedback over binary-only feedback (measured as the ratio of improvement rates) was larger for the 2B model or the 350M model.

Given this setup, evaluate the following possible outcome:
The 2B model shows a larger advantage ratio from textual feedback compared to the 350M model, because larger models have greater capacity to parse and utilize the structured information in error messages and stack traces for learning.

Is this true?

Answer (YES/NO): YES